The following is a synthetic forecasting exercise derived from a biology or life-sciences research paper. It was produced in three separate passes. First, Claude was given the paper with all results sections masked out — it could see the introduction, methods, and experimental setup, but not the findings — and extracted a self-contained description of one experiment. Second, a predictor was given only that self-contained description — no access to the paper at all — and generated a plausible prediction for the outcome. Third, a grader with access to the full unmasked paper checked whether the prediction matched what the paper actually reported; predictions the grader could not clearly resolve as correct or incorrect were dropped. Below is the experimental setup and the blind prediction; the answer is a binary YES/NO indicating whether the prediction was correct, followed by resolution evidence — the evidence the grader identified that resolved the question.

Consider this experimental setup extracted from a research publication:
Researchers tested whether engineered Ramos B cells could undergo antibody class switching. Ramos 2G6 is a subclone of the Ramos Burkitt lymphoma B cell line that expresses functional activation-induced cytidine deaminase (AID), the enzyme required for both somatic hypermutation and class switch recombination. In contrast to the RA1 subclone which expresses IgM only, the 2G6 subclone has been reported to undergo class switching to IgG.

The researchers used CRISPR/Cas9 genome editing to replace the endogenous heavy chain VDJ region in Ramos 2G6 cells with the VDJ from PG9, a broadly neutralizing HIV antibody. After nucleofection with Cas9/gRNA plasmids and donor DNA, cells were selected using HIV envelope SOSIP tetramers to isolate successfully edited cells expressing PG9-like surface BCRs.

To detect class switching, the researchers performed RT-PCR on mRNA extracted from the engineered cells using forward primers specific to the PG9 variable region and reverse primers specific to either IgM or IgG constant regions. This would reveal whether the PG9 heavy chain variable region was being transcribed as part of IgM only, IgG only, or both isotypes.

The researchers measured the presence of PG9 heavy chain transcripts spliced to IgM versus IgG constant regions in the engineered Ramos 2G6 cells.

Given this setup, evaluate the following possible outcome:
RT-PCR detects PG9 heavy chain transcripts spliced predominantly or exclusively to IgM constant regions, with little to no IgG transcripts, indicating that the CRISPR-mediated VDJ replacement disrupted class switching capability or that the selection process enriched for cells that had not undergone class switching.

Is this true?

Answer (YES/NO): NO